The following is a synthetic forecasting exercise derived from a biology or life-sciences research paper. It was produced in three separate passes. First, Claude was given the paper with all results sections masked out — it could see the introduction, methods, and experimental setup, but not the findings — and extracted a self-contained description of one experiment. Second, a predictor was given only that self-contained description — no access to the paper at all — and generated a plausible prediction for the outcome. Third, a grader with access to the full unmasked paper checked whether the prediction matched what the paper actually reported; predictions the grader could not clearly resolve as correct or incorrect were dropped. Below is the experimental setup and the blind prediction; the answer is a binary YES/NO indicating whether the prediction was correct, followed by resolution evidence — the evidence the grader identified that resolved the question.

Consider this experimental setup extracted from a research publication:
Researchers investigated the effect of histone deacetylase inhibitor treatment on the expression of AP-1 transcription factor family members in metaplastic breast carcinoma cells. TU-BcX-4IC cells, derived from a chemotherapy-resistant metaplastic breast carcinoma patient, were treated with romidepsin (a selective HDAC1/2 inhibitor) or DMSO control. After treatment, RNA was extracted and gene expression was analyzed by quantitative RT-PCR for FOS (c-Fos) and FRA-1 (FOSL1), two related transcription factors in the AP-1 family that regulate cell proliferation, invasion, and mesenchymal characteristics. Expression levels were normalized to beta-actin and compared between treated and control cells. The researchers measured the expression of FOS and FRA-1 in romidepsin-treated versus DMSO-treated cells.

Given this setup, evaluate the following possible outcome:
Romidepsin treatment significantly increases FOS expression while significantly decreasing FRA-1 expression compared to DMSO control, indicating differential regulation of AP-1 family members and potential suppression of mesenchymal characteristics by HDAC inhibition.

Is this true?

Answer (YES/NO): YES